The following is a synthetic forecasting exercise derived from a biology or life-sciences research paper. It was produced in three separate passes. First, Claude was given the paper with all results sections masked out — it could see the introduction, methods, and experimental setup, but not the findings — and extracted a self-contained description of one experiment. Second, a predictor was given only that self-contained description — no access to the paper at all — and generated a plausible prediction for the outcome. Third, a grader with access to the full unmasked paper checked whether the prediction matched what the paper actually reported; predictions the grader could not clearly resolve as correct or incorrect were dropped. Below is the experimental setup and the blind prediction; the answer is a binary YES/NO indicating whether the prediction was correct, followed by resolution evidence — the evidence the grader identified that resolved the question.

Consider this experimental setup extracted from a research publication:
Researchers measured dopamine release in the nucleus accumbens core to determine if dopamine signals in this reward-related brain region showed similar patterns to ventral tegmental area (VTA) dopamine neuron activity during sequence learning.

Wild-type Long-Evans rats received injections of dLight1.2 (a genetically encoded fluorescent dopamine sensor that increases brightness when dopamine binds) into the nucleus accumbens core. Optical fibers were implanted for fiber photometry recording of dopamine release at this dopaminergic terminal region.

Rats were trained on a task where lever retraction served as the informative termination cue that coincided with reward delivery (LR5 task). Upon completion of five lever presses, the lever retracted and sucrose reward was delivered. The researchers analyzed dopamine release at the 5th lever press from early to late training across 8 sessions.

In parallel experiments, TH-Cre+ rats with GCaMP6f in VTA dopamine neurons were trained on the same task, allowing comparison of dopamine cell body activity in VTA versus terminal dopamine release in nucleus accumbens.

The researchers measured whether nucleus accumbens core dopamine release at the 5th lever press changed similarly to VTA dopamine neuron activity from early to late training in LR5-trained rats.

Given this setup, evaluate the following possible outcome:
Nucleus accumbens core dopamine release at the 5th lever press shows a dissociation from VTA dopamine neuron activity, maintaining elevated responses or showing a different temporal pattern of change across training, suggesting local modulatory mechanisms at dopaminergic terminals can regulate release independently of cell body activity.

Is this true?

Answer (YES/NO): NO